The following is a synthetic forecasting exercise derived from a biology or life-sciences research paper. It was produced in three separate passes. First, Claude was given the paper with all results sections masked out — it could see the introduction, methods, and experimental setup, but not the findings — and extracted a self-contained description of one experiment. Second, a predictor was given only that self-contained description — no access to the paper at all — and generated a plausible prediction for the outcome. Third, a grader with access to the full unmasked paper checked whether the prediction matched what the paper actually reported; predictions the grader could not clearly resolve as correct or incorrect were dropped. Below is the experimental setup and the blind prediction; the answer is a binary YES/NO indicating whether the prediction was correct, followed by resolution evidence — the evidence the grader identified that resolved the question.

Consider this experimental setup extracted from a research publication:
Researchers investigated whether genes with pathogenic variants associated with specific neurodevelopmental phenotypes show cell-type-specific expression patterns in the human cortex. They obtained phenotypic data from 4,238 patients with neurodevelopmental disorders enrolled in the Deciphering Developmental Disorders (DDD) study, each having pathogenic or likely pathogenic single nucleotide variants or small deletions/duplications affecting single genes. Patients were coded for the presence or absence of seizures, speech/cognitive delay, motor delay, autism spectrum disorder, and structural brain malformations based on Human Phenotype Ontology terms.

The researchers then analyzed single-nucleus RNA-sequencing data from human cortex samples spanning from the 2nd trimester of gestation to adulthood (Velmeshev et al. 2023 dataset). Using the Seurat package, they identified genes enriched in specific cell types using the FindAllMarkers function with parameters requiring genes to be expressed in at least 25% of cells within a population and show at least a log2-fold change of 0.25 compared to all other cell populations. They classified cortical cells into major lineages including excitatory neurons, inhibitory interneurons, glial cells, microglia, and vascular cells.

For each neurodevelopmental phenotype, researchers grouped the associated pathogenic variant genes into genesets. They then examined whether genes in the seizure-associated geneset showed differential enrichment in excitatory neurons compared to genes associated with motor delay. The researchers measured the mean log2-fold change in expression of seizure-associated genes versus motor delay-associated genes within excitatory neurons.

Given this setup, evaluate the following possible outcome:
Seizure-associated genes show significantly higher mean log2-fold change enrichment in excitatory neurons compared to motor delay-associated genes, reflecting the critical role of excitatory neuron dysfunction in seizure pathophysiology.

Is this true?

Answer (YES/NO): YES